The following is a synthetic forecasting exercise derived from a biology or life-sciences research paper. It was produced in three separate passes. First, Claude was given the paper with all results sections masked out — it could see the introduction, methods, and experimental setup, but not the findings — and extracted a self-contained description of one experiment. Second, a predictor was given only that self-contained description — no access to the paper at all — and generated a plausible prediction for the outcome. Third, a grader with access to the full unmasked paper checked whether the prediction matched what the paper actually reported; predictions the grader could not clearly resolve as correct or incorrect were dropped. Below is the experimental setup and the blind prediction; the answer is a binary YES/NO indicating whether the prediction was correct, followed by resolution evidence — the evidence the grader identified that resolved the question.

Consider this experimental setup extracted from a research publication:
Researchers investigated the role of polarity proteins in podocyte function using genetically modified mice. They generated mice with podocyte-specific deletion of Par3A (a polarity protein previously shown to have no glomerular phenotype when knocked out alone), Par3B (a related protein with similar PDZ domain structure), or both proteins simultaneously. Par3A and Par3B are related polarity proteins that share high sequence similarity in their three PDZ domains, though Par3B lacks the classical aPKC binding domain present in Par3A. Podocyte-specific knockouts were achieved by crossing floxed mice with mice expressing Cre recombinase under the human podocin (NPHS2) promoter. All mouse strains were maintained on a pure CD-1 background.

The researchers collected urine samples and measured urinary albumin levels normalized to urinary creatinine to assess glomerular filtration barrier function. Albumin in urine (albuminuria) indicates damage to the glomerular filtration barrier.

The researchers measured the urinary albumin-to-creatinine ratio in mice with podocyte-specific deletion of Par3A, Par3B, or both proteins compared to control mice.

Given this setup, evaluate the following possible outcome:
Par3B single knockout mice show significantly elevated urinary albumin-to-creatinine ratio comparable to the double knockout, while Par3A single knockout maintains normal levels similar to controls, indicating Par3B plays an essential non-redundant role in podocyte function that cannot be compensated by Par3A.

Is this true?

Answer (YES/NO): NO